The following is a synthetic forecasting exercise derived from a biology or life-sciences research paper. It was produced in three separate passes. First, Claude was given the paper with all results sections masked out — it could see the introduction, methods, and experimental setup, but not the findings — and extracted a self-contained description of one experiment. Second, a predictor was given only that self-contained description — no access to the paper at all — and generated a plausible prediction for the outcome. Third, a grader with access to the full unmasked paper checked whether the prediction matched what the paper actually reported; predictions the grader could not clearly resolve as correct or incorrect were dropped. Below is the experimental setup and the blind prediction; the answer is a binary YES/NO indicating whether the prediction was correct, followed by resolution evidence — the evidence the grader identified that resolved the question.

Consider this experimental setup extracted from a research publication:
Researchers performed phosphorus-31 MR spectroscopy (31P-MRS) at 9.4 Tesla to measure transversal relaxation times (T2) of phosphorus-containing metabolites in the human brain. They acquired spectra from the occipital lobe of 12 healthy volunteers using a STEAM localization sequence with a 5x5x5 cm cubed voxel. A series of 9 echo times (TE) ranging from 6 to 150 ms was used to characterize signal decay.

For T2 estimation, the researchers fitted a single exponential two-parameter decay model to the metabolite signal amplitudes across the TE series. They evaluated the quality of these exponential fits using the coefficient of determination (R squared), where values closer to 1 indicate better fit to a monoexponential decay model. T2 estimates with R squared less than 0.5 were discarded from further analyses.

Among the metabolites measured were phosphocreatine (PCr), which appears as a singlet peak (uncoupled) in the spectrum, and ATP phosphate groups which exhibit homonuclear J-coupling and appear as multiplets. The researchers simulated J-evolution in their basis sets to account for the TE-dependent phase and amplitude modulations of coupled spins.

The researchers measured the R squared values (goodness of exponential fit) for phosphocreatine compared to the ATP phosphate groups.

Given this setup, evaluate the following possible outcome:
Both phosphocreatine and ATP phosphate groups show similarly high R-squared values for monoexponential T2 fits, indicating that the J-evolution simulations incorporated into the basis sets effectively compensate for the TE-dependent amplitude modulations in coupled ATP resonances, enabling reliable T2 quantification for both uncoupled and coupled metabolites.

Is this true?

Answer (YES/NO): YES